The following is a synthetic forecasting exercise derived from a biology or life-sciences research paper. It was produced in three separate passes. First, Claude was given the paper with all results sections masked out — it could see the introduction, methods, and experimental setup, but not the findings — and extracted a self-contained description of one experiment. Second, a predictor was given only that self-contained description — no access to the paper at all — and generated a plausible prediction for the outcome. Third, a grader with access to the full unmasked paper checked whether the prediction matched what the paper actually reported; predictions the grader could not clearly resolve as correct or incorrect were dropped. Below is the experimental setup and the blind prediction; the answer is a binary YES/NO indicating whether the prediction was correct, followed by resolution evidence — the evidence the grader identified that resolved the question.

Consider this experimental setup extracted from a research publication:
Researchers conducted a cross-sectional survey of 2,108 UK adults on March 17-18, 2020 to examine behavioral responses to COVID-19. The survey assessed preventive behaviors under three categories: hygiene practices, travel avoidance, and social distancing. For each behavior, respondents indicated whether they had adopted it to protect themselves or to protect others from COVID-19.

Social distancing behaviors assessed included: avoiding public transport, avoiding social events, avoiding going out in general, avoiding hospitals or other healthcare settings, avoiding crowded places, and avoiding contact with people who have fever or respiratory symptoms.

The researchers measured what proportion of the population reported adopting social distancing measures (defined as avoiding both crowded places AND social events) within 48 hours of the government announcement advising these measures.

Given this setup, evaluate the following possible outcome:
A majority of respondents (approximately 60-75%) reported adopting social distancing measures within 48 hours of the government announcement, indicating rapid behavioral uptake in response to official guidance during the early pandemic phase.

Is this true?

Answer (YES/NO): NO